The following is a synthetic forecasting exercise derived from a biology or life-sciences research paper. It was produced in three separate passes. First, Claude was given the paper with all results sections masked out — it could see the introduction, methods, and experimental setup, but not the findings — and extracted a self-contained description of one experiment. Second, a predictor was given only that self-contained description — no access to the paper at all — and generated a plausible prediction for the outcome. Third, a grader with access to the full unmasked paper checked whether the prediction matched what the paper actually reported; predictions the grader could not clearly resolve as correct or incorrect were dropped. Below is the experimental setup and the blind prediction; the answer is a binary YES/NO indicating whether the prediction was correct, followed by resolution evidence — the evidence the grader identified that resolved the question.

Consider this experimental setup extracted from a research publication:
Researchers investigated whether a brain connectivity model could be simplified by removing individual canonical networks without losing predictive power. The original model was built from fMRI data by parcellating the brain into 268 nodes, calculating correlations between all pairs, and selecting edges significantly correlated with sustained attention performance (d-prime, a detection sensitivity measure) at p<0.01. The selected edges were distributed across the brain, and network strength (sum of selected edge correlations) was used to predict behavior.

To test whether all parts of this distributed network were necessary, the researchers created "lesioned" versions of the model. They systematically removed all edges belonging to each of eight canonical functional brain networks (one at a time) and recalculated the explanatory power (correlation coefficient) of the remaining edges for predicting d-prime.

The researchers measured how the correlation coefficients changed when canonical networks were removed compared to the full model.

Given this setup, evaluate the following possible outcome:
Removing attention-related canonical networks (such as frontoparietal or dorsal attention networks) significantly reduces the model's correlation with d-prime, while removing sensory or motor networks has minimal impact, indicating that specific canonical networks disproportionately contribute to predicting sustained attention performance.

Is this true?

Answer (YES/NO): NO